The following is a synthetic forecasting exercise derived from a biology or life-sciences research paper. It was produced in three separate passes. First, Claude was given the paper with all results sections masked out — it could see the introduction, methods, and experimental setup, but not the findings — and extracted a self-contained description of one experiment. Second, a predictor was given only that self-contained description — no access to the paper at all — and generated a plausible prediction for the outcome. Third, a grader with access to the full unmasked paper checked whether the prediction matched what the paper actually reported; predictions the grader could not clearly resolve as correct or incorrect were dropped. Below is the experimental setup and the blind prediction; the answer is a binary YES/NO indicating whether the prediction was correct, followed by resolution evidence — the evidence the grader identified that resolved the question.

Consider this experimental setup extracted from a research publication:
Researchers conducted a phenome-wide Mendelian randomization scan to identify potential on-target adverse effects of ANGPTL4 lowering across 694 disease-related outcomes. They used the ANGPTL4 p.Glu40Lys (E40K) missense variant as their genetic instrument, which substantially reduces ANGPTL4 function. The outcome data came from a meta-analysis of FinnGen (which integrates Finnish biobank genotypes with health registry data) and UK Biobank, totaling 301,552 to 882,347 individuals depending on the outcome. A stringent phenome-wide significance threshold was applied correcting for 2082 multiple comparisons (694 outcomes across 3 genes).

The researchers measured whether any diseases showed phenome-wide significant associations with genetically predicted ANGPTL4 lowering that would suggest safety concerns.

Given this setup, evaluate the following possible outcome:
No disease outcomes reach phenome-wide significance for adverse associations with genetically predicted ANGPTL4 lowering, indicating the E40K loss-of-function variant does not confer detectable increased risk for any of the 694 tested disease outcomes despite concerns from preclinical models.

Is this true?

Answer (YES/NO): YES